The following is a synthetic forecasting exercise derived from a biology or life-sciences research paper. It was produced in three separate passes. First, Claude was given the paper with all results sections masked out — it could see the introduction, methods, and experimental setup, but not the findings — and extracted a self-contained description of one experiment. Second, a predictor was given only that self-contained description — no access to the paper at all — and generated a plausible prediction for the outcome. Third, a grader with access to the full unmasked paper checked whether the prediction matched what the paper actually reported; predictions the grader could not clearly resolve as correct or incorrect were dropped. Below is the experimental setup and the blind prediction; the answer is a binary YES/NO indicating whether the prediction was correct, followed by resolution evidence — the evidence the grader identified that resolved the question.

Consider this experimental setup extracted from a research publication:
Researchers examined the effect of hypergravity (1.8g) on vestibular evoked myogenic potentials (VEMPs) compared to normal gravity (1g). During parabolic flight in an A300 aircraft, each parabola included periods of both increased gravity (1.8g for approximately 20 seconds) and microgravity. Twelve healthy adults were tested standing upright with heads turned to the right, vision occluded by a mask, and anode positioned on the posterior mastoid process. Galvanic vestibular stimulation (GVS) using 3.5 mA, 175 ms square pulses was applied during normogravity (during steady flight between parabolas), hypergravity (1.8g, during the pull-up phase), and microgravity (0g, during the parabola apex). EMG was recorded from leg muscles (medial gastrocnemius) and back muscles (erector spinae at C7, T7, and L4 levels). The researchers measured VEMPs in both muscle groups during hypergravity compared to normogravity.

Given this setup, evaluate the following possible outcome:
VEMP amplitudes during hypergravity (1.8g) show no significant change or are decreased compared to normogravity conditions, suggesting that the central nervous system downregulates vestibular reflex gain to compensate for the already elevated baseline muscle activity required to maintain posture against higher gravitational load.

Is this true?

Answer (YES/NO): NO